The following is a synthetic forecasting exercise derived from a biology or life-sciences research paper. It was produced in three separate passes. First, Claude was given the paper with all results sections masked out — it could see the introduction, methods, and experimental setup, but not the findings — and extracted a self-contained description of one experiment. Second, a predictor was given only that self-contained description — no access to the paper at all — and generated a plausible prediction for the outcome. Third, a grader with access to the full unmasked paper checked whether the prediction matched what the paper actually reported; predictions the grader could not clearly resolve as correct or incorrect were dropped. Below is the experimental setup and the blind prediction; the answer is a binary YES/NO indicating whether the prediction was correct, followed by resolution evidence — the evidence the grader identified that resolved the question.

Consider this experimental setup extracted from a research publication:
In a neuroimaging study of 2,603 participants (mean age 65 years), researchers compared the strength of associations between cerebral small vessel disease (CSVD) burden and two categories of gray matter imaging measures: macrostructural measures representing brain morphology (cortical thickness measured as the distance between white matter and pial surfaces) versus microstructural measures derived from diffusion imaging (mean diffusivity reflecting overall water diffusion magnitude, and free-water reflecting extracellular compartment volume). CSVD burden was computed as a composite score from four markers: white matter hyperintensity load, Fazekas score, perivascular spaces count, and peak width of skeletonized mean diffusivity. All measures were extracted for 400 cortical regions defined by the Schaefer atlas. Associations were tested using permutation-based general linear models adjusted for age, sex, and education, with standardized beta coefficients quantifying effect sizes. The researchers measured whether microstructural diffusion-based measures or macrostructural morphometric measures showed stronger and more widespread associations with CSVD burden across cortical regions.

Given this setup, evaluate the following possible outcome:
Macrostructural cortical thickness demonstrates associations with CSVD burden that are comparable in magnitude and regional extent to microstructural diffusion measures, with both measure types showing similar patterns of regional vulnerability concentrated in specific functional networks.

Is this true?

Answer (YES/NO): NO